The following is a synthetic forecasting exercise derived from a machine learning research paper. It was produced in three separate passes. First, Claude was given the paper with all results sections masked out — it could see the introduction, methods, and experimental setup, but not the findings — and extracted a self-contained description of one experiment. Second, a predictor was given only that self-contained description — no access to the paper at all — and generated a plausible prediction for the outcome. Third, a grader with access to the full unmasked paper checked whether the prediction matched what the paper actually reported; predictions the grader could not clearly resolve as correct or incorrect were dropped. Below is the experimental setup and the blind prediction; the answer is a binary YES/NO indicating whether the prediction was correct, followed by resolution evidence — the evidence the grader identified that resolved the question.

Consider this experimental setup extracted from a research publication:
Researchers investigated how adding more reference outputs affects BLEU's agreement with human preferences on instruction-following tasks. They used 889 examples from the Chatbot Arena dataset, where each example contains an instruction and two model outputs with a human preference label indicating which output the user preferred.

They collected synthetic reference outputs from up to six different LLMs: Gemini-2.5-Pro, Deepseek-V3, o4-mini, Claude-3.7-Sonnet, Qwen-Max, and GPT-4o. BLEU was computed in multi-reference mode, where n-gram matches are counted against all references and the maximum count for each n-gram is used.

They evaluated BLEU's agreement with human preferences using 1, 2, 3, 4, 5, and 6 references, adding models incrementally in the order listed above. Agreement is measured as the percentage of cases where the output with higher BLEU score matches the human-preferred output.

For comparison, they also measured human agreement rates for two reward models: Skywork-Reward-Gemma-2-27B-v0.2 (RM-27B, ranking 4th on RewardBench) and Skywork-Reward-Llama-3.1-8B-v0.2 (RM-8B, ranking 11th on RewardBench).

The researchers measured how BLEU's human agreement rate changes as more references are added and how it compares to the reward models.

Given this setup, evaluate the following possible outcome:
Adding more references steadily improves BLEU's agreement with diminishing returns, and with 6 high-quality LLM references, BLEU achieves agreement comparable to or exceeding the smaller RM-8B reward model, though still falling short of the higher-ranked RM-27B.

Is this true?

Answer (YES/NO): NO